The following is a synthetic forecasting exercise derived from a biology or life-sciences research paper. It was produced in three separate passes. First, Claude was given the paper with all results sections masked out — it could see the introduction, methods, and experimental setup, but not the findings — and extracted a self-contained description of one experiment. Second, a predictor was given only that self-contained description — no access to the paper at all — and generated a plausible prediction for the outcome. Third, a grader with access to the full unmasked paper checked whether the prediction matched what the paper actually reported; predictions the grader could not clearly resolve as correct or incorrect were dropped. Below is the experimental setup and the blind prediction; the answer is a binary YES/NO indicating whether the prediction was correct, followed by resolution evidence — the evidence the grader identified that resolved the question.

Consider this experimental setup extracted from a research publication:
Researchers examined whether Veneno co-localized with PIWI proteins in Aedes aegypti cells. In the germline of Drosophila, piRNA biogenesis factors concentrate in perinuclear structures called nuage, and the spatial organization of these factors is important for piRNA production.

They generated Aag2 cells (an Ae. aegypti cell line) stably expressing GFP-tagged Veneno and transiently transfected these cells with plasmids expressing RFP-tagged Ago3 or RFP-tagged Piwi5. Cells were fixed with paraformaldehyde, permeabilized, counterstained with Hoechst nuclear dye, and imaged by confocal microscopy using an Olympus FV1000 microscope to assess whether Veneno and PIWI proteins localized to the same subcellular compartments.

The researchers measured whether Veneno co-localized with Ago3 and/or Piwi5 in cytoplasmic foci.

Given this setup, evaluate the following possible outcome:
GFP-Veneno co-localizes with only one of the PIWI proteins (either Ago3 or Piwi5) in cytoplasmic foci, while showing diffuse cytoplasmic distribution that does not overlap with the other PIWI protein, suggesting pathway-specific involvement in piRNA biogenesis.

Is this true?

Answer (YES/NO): NO